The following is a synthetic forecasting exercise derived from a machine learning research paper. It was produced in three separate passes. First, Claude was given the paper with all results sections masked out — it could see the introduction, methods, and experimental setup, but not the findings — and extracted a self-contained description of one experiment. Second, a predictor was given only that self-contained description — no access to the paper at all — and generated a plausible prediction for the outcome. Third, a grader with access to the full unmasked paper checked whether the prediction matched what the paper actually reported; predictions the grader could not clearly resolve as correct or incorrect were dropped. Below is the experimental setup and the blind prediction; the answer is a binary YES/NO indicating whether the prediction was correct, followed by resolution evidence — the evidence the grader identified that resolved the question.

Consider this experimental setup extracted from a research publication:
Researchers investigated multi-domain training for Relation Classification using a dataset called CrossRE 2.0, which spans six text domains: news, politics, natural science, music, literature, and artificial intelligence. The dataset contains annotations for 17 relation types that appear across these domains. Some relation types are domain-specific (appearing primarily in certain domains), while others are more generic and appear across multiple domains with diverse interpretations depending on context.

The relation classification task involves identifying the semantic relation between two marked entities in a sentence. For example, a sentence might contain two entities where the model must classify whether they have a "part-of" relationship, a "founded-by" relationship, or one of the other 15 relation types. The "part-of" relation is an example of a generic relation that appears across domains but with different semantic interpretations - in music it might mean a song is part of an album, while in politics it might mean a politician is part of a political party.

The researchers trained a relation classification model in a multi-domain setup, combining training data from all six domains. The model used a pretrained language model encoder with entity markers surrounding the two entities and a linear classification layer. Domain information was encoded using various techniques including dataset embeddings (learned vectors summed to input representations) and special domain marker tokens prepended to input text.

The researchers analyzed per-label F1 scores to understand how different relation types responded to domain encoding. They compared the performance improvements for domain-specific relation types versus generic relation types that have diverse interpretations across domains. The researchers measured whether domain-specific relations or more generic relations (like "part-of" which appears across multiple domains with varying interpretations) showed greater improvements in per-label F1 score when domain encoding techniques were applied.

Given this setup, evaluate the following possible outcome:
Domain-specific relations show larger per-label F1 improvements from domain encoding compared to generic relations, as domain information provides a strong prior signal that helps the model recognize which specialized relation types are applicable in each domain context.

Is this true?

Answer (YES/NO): NO